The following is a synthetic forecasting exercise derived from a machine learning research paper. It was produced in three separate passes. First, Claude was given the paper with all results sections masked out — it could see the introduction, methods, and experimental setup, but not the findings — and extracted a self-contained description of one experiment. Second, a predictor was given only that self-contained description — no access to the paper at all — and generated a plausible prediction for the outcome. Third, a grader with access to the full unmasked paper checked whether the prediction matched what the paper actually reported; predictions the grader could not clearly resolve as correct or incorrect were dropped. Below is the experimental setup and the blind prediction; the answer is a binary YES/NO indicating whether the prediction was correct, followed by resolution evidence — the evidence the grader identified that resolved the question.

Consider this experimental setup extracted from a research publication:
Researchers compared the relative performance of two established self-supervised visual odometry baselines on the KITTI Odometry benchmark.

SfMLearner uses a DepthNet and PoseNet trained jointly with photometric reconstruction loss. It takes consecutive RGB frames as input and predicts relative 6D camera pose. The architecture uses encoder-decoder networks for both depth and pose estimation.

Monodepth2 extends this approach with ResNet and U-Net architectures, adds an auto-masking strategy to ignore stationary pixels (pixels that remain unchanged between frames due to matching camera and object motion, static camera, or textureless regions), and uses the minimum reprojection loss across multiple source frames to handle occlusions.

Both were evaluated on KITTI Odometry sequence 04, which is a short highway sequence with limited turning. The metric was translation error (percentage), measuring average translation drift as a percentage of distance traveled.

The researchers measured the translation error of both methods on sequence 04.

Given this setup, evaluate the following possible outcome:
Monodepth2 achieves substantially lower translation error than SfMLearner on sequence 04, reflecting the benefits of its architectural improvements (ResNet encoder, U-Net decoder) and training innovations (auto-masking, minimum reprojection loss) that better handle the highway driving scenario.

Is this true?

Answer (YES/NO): NO